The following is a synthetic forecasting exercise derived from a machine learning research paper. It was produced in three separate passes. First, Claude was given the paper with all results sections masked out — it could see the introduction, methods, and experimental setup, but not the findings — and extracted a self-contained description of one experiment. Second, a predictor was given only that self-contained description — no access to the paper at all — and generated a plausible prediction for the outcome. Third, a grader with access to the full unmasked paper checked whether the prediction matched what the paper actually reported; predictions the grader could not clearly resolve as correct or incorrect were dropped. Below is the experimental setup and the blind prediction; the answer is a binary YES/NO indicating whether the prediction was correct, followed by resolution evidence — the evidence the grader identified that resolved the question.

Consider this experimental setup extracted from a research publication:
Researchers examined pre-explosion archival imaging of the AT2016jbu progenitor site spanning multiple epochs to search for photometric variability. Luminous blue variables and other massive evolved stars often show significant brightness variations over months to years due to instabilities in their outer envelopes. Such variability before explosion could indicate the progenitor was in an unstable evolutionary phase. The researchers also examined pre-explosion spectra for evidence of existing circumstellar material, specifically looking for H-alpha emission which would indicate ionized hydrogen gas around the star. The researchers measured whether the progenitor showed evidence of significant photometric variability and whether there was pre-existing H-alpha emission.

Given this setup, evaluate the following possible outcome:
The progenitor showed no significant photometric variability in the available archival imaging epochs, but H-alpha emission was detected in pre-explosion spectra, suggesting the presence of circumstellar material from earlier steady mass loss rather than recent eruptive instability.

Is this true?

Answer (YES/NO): NO